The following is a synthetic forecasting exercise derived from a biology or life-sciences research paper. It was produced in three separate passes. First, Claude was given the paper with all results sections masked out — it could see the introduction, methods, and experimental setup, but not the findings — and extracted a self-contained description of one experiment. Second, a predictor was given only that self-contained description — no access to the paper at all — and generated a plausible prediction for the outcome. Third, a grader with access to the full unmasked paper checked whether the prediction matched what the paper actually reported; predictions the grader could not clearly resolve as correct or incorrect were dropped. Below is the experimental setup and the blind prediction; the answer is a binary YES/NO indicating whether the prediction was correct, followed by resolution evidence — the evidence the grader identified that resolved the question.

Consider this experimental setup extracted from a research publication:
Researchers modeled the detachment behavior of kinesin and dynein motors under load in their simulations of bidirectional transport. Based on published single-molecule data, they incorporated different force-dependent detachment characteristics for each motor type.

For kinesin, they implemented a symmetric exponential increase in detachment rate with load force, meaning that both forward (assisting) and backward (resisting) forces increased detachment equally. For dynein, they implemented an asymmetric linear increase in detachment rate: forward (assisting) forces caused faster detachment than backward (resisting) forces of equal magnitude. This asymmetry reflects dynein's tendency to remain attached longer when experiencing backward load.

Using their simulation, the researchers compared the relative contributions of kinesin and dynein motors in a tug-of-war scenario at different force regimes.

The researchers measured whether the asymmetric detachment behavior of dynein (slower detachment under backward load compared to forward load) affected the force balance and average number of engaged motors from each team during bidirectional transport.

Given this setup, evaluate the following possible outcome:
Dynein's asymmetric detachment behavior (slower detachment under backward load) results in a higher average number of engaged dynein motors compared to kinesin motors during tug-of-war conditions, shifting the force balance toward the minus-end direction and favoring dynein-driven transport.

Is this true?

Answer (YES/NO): NO